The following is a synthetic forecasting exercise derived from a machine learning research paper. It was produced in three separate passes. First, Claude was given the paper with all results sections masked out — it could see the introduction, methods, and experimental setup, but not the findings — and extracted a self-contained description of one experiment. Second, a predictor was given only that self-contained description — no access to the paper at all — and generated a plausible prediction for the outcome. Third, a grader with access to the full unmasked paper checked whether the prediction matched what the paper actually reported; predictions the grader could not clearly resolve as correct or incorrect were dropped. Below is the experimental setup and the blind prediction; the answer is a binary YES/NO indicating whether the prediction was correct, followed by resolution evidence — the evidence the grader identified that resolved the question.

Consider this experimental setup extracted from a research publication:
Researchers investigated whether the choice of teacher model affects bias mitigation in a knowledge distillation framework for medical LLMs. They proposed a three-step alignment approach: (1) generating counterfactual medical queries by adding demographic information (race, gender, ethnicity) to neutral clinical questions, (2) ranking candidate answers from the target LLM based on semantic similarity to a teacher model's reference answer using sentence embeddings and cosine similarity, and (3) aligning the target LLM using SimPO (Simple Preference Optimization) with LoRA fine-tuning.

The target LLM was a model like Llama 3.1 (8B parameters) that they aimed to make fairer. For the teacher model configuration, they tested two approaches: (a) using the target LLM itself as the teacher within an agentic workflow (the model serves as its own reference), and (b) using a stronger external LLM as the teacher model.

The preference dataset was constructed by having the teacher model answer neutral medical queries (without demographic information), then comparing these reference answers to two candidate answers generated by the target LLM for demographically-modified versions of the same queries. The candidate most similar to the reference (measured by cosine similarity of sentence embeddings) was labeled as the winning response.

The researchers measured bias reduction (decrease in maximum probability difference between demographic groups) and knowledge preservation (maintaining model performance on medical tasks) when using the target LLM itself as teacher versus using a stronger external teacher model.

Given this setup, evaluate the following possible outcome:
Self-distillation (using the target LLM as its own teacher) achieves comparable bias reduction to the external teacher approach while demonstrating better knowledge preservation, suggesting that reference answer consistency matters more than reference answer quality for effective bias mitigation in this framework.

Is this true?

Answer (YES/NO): NO